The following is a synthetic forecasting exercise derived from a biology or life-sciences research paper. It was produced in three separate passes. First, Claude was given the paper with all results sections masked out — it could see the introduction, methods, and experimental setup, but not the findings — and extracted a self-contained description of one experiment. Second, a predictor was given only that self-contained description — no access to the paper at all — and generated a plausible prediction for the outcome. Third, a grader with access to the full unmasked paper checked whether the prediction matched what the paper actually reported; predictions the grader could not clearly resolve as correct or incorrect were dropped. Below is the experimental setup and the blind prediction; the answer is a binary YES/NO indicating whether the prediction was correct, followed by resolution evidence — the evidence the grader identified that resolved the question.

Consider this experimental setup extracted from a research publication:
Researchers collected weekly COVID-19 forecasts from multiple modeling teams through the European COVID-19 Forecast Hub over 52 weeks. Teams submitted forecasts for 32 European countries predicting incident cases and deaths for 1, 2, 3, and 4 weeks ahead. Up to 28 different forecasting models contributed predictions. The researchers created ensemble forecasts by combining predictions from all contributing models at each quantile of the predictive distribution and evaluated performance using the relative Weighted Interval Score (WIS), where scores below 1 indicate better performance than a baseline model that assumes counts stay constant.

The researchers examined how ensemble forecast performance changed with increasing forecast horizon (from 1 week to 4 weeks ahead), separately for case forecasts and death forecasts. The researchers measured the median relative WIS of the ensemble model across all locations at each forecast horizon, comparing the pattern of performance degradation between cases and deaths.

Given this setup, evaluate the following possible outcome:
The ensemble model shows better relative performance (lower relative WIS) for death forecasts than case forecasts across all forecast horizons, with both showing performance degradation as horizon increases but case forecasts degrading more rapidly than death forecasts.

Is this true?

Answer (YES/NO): NO